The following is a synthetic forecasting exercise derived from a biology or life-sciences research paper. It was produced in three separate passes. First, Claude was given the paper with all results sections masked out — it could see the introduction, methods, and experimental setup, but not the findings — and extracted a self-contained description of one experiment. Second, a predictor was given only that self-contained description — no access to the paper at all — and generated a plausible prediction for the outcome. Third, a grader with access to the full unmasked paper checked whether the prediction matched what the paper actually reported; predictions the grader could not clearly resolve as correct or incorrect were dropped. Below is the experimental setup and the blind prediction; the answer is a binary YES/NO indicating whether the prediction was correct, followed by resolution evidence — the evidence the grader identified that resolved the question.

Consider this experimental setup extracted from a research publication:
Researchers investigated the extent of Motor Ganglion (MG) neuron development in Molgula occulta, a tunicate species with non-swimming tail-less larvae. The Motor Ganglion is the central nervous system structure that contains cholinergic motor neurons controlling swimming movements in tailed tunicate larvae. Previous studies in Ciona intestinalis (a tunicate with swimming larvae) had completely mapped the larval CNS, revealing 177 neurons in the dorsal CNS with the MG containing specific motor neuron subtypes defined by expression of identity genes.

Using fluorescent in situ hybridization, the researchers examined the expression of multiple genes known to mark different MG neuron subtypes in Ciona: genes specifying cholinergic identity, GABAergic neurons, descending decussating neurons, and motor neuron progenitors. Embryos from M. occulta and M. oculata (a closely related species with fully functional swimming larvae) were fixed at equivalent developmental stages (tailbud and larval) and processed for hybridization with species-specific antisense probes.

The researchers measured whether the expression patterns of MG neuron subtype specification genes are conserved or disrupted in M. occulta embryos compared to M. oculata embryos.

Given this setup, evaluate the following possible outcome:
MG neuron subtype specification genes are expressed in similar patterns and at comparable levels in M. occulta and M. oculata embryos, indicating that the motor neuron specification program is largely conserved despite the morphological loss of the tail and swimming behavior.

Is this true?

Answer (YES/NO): YES